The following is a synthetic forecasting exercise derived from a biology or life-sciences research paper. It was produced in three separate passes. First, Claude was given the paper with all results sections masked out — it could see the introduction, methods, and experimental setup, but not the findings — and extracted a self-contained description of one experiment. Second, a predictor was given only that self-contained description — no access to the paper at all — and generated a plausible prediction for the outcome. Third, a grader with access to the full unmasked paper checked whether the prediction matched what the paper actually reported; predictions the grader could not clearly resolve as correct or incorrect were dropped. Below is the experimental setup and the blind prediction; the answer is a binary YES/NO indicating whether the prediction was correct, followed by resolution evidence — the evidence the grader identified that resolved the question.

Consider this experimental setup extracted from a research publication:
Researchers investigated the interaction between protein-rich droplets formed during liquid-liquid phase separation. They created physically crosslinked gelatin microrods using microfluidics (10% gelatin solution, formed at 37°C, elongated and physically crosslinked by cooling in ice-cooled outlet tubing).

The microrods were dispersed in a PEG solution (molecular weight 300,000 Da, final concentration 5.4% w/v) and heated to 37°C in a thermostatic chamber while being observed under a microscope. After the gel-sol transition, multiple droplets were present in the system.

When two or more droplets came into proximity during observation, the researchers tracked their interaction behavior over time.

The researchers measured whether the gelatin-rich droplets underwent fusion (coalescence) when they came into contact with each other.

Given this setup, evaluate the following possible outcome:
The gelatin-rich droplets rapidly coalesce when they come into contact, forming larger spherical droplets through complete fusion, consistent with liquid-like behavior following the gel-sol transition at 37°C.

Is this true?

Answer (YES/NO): YES